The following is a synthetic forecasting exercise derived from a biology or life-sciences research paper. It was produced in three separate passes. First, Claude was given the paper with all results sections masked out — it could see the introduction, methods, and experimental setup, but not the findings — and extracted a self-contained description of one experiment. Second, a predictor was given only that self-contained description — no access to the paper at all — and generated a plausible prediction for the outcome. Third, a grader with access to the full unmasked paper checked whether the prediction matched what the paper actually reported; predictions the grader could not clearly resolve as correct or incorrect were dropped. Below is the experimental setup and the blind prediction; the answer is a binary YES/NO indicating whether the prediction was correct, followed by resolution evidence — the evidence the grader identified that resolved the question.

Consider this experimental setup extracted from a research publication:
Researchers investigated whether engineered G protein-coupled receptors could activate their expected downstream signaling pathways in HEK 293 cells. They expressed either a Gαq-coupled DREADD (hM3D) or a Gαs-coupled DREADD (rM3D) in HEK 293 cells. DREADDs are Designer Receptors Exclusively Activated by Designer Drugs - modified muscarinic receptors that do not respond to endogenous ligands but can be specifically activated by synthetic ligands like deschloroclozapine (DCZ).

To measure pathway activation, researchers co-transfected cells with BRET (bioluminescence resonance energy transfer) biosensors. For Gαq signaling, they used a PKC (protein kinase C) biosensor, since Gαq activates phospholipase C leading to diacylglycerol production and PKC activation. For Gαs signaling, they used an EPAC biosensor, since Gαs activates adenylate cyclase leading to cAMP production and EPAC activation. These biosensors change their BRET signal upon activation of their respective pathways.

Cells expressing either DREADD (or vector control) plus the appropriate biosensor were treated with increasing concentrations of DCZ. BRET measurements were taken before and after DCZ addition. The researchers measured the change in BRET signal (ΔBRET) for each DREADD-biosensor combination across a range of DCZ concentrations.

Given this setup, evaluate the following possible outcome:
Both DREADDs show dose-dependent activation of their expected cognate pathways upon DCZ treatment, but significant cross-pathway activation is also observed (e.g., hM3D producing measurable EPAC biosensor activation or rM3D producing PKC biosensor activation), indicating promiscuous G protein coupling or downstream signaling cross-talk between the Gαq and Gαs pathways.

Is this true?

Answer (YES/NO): NO